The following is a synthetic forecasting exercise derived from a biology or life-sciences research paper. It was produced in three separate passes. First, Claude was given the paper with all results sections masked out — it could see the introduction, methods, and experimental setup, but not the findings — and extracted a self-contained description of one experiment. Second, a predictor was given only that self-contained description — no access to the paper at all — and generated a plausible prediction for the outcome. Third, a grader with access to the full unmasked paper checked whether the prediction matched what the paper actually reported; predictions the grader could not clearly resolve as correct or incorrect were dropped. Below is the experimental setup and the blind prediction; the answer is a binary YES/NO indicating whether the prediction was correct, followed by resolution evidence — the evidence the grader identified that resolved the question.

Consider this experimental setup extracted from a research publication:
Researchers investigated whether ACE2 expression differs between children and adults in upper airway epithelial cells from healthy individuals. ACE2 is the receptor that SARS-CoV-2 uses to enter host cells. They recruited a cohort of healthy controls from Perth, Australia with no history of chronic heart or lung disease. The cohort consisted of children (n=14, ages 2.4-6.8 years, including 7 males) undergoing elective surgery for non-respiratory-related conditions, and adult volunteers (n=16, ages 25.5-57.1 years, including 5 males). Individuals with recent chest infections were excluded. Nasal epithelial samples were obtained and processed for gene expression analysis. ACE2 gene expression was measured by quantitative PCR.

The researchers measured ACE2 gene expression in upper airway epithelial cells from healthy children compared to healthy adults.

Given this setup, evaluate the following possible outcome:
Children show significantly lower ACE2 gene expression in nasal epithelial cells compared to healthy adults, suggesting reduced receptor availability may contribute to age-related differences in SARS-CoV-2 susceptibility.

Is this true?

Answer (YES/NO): NO